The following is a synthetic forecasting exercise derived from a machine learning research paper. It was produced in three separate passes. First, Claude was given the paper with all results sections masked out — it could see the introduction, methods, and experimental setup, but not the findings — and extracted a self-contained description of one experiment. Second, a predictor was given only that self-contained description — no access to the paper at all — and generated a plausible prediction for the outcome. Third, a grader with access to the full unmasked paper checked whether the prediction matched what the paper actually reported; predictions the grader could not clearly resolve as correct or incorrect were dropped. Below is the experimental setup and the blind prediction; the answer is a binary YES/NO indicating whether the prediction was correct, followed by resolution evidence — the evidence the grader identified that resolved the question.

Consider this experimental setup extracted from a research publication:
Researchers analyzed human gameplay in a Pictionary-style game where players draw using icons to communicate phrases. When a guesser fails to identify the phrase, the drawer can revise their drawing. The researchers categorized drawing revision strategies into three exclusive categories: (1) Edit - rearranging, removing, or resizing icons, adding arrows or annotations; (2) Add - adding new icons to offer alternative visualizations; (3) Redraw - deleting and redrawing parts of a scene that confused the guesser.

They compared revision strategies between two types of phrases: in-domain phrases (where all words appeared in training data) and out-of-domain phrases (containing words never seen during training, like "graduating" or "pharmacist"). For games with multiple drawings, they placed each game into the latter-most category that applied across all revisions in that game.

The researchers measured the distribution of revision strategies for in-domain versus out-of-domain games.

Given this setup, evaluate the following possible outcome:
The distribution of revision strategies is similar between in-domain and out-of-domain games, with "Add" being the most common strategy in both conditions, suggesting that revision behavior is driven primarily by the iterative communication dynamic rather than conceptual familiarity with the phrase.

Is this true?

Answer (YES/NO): NO